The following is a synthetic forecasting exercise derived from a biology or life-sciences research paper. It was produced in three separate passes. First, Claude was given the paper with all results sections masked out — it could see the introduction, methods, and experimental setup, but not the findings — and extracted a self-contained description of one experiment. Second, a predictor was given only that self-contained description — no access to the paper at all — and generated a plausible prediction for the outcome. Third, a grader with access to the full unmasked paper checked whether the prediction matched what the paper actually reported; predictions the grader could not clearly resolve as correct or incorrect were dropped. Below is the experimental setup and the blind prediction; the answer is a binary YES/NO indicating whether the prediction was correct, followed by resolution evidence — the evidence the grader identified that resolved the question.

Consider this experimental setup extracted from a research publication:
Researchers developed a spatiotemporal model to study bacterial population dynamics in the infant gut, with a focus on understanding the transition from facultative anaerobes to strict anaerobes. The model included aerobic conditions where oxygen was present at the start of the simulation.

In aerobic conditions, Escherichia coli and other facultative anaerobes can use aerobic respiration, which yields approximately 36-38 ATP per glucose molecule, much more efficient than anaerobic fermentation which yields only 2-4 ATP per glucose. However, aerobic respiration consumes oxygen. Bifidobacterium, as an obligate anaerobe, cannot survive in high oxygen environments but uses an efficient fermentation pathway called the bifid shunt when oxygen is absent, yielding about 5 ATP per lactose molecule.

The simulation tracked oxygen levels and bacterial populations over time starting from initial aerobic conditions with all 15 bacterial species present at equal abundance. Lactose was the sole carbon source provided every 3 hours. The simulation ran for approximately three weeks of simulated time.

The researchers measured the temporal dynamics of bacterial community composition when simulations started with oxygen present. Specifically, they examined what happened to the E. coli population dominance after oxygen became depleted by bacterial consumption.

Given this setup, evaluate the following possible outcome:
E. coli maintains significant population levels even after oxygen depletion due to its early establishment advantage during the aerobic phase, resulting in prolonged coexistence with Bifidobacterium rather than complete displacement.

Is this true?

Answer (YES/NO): NO